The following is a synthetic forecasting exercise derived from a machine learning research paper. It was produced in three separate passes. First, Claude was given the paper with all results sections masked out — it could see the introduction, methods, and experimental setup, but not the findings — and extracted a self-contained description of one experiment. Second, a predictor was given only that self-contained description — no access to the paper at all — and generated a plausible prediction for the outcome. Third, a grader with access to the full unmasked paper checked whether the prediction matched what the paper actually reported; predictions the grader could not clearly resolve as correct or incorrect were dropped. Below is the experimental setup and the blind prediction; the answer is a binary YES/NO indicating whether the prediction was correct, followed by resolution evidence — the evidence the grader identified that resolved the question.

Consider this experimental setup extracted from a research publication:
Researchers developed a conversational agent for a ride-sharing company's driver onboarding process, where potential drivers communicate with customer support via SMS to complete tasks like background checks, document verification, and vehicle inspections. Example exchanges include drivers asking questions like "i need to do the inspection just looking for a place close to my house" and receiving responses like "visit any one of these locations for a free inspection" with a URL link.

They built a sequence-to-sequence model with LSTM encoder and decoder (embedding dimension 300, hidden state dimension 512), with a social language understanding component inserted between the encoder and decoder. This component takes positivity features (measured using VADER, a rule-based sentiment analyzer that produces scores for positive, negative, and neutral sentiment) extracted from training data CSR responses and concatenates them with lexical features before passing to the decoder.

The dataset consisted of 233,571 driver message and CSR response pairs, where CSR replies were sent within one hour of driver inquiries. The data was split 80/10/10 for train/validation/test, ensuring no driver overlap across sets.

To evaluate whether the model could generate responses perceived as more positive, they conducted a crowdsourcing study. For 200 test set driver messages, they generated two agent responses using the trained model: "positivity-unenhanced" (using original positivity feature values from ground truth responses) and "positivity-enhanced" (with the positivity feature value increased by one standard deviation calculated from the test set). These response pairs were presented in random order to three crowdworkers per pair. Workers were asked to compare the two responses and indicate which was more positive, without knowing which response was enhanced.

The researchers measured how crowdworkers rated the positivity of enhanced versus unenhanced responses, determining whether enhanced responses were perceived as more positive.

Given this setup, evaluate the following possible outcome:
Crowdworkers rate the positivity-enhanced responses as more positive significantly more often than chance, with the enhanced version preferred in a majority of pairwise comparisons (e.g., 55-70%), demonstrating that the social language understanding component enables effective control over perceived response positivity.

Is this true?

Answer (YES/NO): NO